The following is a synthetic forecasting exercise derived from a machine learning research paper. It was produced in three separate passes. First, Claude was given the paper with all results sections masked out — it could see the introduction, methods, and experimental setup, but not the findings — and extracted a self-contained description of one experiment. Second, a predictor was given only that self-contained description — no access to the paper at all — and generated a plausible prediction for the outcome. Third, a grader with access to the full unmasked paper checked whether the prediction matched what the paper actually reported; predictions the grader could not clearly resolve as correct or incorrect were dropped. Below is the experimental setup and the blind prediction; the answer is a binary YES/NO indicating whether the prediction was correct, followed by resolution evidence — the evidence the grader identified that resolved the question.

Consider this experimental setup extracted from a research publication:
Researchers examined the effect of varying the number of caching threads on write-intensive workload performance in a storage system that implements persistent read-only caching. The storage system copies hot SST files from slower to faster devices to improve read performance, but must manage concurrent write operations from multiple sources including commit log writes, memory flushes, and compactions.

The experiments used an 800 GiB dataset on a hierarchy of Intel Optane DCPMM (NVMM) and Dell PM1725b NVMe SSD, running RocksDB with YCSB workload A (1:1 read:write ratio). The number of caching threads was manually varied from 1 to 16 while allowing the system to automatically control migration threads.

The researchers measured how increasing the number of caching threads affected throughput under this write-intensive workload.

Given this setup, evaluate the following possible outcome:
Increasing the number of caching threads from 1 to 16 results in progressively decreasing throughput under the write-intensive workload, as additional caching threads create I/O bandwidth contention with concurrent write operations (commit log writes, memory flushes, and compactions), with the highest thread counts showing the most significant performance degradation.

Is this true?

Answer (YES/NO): YES